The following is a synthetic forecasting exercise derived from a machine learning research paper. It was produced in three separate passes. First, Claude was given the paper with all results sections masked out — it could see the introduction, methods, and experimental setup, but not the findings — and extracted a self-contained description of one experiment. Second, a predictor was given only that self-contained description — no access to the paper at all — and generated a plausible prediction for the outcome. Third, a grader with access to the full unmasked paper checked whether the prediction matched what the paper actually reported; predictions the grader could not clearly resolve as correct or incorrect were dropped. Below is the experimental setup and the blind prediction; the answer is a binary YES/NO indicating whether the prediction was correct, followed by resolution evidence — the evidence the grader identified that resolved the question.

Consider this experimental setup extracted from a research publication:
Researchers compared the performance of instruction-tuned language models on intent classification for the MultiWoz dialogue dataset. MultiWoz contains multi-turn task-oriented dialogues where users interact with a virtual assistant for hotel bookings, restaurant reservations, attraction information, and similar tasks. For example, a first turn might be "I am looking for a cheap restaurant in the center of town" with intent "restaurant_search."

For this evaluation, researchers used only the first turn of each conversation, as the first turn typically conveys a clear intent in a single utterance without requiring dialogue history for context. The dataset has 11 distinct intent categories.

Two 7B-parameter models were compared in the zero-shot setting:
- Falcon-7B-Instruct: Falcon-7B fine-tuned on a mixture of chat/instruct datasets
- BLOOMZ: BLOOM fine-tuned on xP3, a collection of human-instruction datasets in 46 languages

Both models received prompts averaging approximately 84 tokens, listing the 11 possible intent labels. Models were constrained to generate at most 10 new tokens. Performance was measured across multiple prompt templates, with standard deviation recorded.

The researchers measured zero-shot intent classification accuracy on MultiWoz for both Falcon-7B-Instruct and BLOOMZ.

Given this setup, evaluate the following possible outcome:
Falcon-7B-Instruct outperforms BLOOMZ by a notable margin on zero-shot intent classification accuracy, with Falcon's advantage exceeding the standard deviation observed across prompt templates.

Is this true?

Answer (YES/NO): NO